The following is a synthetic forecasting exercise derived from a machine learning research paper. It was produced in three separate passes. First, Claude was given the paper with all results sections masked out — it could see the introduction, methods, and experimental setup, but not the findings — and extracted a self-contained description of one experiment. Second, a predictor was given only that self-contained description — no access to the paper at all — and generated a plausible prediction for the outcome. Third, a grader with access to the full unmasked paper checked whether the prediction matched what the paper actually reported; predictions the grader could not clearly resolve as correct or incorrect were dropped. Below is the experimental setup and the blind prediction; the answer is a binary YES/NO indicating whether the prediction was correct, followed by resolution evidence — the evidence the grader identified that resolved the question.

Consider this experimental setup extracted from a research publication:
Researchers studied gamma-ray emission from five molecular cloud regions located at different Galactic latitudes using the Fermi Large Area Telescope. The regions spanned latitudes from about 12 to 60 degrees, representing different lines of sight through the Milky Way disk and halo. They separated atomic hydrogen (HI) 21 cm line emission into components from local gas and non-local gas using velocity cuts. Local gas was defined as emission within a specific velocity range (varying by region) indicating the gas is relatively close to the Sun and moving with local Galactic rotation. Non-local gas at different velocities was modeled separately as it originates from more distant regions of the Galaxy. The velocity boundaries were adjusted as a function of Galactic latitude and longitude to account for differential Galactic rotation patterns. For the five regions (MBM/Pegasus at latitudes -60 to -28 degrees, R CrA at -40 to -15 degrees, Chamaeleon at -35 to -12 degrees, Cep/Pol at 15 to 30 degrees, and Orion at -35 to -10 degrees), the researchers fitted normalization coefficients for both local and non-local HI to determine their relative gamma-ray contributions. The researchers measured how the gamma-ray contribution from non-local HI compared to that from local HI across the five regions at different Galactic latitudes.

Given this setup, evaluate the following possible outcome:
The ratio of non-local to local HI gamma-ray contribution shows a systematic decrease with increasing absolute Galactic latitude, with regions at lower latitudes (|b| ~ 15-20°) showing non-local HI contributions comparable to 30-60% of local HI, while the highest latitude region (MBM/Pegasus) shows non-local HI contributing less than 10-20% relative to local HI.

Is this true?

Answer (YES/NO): NO